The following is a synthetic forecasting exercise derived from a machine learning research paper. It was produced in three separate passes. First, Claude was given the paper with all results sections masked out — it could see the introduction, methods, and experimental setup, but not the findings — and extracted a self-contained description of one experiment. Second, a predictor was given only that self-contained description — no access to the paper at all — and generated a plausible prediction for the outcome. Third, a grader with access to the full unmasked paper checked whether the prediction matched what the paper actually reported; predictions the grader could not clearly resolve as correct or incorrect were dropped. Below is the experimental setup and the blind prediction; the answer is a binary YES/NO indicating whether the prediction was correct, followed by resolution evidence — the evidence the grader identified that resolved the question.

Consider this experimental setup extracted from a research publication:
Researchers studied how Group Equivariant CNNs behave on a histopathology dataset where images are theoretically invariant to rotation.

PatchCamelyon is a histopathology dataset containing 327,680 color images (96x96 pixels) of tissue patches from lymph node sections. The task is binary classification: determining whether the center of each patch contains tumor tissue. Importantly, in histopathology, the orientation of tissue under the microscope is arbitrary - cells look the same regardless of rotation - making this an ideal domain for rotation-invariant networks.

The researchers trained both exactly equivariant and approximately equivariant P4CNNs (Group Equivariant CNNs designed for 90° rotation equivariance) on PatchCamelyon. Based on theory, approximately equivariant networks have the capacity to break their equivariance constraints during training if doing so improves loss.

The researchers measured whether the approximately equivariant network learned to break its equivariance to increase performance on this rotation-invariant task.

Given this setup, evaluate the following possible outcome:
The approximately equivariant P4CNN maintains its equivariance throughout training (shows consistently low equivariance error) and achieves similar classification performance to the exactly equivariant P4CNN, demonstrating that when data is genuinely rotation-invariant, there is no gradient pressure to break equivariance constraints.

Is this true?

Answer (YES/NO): NO